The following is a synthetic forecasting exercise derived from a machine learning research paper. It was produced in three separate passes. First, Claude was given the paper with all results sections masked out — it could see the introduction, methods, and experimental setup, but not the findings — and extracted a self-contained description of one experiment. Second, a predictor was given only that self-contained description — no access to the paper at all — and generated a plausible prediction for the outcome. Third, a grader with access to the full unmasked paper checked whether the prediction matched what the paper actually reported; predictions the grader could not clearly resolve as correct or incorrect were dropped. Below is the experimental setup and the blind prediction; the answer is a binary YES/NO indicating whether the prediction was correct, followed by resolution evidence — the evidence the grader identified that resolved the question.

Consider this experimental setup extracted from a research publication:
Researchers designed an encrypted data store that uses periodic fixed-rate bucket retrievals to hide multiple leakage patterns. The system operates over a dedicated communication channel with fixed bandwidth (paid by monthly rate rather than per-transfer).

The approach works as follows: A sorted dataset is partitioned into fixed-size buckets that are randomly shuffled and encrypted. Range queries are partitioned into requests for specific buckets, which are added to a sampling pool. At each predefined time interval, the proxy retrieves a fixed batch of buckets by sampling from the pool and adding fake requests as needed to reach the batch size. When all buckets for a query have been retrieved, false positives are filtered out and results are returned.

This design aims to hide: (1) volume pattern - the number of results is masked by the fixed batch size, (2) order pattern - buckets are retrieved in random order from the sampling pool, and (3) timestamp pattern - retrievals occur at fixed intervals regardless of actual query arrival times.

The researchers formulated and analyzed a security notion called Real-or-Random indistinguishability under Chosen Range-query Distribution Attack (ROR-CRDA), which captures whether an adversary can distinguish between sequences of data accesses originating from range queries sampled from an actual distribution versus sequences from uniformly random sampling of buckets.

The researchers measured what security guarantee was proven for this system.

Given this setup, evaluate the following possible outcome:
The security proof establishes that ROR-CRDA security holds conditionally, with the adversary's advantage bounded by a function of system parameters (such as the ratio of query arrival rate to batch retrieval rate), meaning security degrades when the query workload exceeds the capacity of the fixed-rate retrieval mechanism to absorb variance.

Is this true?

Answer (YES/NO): NO